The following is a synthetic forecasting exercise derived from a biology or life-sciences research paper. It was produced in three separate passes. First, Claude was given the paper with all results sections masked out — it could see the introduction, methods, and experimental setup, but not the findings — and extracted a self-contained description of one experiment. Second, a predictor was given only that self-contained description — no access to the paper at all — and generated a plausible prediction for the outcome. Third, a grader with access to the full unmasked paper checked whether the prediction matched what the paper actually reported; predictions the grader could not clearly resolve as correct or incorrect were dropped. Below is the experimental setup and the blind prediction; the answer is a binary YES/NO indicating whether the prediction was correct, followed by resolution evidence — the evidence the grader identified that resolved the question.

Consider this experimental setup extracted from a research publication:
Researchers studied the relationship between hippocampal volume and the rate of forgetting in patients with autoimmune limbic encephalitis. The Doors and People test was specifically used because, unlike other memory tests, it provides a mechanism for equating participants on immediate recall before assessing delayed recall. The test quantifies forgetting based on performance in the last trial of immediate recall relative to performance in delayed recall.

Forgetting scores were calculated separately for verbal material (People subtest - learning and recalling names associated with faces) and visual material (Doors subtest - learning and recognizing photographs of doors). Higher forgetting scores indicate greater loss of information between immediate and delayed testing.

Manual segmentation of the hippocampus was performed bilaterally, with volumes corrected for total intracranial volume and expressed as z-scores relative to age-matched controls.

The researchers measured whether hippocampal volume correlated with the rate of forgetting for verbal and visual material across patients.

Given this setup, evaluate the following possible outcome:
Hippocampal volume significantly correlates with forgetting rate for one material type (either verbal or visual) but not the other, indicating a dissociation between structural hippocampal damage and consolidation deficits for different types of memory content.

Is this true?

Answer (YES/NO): YES